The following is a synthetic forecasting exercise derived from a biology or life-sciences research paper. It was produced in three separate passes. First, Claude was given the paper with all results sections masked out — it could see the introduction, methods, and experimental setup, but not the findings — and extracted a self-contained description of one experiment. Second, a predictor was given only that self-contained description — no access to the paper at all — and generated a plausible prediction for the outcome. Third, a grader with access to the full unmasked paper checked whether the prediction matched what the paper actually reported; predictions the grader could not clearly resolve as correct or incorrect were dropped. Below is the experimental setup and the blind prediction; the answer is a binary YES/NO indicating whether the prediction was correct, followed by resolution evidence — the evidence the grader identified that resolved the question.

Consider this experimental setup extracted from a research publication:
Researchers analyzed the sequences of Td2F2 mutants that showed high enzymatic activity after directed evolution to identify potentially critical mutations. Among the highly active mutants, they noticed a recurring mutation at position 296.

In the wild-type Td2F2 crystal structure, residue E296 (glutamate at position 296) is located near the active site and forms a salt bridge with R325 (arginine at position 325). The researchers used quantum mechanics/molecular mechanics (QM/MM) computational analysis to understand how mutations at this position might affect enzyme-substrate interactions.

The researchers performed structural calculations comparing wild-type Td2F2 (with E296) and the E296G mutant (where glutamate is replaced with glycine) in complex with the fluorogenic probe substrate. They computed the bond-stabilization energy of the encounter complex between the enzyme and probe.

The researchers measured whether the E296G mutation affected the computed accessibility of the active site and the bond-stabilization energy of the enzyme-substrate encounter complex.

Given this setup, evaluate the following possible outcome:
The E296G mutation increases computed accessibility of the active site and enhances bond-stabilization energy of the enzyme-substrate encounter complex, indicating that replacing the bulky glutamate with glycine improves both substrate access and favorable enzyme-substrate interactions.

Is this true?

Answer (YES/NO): YES